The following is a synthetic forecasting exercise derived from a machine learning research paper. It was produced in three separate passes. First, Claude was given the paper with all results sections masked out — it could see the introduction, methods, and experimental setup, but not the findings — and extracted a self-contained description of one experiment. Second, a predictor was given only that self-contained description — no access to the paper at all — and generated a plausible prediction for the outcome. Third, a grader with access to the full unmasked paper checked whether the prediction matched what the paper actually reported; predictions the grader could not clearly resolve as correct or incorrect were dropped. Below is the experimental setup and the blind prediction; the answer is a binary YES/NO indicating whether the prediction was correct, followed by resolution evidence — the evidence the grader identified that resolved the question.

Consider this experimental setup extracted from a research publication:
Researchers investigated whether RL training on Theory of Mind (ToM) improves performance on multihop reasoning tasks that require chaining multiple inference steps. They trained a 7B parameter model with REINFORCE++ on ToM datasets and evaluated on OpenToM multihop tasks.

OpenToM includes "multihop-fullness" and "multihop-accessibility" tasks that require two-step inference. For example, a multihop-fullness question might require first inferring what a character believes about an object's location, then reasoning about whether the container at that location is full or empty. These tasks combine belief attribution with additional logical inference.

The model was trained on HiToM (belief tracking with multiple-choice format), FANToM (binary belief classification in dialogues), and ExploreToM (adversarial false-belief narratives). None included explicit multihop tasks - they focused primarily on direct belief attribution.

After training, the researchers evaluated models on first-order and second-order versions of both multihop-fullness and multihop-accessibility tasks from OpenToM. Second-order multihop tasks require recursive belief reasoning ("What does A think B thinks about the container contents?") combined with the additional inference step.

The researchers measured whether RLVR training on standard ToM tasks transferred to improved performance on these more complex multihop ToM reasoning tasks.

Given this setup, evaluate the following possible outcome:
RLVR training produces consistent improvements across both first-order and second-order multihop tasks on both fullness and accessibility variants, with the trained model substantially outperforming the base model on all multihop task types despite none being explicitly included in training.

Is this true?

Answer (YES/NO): NO